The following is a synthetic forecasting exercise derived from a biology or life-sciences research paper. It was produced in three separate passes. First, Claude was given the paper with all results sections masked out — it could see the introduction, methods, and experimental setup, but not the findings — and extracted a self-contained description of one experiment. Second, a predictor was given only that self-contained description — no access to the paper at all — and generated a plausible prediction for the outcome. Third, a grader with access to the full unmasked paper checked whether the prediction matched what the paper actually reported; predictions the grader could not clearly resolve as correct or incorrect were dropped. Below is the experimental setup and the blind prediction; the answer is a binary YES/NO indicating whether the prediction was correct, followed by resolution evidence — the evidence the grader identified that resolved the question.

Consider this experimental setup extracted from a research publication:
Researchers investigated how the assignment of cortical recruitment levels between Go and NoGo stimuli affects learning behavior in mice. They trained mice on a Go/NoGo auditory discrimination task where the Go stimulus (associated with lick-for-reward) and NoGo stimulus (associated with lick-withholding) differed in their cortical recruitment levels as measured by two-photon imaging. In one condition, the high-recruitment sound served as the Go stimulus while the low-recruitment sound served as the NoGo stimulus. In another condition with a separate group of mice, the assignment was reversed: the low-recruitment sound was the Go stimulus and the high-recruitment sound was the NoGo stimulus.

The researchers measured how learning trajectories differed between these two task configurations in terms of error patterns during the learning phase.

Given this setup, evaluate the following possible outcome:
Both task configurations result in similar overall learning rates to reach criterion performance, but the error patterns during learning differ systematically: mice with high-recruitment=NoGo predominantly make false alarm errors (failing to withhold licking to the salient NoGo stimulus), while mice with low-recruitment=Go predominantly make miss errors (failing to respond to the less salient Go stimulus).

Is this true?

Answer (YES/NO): NO